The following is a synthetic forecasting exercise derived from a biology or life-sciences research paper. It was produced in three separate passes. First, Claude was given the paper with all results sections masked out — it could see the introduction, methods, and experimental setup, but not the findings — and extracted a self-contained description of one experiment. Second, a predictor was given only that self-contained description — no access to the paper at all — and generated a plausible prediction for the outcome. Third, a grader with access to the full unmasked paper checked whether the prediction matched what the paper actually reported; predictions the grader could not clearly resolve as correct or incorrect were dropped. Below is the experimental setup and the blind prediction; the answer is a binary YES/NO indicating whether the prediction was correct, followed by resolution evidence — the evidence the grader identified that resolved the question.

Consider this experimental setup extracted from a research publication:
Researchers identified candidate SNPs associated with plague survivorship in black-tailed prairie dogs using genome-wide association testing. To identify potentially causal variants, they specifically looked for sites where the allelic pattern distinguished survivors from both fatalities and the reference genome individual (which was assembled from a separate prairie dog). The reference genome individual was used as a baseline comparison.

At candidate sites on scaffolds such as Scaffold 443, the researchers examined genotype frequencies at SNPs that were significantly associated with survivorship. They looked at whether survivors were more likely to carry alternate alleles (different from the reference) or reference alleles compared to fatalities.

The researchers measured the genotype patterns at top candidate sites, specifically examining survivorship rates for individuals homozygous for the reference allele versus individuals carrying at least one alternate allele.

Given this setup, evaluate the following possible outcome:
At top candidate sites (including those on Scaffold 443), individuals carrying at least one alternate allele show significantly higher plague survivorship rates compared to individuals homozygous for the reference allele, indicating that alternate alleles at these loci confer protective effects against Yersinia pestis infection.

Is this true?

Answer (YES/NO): YES